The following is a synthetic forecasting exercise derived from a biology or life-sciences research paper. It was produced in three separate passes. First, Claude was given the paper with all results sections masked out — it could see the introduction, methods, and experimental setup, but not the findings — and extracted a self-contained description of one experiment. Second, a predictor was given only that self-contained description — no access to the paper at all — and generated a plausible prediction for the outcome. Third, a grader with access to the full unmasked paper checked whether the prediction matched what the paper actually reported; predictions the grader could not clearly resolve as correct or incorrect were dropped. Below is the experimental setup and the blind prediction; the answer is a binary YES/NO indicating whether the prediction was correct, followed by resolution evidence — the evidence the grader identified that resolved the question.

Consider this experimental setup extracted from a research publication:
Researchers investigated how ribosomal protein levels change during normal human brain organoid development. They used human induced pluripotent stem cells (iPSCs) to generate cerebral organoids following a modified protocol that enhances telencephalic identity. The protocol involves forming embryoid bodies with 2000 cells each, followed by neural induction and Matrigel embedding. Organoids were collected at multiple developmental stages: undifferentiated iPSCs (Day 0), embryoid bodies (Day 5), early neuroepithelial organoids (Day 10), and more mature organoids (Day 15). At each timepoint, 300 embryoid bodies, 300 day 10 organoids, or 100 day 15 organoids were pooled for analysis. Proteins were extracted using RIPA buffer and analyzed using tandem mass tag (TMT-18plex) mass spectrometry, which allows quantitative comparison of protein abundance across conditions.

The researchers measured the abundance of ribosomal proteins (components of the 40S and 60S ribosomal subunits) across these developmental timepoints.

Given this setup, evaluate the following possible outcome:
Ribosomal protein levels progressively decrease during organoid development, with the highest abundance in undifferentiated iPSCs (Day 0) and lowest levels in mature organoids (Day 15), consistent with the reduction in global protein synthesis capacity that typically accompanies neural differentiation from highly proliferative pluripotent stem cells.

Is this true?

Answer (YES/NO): NO